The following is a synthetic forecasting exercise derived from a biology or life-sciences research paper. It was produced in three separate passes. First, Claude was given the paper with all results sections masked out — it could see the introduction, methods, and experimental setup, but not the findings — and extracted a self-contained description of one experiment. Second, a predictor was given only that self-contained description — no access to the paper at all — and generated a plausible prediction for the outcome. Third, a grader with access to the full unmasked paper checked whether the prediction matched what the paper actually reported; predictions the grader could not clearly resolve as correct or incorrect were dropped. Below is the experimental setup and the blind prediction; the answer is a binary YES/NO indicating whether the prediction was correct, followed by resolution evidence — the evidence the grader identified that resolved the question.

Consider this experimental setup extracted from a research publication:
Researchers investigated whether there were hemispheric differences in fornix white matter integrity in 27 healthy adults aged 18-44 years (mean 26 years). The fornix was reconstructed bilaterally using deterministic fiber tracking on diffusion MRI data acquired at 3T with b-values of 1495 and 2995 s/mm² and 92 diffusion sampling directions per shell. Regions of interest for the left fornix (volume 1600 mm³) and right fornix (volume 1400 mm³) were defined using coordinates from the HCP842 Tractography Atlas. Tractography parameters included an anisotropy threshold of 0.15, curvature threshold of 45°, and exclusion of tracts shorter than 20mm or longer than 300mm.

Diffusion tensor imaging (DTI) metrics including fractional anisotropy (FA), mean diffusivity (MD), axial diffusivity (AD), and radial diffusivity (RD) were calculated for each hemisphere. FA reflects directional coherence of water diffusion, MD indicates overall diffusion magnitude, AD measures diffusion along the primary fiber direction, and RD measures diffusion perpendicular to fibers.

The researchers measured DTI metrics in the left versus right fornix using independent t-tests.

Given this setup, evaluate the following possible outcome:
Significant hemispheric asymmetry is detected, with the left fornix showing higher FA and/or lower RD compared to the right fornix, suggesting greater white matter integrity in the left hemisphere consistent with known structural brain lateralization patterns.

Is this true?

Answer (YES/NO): NO